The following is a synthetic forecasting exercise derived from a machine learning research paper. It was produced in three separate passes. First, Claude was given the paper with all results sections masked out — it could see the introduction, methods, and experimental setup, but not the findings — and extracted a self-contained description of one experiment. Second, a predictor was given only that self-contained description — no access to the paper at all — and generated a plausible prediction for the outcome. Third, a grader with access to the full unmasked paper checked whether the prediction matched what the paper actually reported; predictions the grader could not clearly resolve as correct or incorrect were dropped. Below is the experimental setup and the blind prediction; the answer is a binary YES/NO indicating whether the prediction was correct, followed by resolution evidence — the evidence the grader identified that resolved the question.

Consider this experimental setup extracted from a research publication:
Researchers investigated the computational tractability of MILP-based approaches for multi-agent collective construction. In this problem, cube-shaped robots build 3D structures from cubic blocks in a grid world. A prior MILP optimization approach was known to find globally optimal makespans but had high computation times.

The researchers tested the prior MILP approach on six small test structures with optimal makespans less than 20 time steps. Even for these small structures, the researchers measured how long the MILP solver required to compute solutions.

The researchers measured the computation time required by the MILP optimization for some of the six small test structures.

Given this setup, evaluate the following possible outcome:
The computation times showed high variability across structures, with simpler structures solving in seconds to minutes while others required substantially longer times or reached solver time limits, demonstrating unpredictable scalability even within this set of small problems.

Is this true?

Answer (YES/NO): NO